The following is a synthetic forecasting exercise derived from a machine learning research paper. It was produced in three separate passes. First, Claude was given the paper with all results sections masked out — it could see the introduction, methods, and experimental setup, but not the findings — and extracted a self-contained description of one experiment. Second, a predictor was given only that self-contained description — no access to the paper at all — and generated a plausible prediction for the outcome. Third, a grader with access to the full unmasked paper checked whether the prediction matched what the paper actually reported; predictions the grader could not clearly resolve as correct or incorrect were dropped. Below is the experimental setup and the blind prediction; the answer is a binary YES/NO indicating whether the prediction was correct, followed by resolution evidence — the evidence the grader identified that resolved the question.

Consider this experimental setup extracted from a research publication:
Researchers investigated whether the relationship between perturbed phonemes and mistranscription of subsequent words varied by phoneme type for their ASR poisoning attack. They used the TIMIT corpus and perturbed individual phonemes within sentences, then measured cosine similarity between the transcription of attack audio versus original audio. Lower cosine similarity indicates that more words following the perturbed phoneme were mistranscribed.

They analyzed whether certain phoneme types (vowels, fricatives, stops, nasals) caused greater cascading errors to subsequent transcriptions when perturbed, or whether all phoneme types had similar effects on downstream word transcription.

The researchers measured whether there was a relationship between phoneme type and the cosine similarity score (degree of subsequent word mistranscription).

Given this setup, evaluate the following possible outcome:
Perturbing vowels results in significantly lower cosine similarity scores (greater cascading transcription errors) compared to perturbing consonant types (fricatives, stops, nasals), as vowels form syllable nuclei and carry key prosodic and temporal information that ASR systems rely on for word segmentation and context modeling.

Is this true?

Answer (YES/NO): NO